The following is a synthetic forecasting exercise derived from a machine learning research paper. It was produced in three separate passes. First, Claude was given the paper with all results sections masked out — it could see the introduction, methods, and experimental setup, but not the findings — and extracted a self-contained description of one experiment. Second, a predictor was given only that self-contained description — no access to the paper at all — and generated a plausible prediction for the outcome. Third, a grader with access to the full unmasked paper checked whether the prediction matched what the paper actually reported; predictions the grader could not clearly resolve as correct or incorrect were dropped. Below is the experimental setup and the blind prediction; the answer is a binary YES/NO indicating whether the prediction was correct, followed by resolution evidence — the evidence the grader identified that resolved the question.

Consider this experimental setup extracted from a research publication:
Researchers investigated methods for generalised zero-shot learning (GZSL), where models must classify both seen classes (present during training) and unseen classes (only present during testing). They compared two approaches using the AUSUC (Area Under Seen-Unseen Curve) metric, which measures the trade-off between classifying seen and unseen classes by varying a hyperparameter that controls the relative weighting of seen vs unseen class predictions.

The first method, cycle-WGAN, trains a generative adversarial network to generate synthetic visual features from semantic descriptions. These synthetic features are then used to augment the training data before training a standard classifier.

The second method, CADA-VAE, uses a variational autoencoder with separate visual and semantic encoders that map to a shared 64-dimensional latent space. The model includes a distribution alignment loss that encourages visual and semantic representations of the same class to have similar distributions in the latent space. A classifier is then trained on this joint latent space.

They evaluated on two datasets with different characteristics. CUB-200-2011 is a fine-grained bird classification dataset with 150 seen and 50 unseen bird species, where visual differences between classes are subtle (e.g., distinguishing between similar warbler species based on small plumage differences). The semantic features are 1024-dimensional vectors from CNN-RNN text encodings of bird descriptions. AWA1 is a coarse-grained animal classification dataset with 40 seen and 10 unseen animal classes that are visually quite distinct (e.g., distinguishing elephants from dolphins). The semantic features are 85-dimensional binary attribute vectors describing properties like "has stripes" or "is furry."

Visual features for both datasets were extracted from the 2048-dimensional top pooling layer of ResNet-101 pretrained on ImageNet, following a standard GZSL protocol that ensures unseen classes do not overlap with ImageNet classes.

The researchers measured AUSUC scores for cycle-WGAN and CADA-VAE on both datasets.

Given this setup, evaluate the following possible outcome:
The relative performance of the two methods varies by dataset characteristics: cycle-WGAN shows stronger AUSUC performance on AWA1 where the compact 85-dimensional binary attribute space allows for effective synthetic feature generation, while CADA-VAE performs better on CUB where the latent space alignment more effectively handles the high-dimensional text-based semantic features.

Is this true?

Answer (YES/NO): NO